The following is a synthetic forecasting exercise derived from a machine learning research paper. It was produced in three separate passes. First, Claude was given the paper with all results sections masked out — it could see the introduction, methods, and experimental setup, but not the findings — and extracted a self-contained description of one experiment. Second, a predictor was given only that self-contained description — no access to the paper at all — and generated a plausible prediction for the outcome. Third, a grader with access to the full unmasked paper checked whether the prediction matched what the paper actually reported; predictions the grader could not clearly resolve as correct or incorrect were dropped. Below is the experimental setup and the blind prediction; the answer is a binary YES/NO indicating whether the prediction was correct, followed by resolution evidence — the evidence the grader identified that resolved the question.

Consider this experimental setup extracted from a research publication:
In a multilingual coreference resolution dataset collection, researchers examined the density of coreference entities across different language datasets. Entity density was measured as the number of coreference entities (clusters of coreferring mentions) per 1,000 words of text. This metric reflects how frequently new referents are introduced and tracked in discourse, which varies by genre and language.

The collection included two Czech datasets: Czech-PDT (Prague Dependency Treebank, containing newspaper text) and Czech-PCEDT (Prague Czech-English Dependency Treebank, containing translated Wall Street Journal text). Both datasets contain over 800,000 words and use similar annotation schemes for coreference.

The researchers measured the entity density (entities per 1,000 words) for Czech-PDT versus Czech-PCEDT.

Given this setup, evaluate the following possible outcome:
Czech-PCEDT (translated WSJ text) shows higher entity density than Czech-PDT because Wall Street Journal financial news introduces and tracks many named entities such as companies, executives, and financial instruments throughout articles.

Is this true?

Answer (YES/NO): NO